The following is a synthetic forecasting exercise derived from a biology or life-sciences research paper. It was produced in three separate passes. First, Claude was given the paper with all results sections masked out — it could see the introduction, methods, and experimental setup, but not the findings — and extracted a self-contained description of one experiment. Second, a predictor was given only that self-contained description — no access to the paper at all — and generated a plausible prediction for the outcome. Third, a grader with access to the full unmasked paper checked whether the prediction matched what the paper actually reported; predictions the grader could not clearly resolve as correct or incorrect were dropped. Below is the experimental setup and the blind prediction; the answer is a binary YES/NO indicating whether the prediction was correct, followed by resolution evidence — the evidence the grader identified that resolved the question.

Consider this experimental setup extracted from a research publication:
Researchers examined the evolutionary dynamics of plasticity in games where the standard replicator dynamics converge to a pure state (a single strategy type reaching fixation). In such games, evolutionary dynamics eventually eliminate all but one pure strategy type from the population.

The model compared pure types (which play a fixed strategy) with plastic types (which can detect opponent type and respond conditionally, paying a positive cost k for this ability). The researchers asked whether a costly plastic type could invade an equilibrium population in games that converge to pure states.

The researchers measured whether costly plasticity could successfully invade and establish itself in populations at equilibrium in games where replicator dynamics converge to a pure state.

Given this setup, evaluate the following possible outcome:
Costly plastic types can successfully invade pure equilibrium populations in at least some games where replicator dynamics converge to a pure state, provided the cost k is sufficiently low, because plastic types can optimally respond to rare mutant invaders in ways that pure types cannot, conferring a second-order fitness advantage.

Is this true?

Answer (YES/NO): NO